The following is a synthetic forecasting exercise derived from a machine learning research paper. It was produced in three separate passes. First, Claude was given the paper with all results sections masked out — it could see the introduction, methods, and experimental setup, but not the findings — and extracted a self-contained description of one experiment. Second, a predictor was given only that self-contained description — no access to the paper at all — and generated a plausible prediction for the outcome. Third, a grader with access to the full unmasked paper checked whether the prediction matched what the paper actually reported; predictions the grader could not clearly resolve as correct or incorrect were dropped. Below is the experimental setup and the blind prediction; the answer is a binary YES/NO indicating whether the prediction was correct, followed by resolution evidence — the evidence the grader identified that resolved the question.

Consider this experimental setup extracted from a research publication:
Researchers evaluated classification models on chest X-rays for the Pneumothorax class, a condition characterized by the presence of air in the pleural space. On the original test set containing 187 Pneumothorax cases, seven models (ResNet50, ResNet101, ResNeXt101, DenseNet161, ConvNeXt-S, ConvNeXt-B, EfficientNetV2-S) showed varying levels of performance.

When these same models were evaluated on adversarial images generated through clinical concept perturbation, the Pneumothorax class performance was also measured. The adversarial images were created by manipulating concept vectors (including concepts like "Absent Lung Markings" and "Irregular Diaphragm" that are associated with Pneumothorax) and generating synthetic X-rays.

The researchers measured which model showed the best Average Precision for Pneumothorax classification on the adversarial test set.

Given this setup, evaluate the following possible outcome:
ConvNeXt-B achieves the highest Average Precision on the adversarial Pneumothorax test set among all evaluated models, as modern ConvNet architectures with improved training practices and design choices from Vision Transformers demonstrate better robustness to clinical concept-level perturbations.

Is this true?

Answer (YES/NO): NO